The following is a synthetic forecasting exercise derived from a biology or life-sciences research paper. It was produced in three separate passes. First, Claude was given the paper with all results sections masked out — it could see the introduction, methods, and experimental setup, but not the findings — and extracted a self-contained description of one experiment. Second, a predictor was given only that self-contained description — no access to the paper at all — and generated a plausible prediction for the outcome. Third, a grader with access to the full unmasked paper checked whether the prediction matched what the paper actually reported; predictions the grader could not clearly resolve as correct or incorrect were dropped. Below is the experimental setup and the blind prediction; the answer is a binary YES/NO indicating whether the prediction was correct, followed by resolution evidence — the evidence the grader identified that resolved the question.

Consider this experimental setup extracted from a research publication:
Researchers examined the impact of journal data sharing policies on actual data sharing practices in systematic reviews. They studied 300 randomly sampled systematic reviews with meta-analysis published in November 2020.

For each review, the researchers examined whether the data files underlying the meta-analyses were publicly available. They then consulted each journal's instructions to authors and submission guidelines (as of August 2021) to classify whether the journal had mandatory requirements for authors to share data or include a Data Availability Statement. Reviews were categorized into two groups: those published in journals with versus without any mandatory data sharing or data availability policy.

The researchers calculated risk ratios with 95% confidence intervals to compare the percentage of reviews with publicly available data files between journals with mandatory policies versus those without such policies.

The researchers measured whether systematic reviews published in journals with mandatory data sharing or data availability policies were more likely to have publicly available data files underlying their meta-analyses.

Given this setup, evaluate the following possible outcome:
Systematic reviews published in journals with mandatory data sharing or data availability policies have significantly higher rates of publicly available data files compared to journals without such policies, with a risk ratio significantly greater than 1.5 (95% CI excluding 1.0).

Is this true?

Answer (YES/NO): YES